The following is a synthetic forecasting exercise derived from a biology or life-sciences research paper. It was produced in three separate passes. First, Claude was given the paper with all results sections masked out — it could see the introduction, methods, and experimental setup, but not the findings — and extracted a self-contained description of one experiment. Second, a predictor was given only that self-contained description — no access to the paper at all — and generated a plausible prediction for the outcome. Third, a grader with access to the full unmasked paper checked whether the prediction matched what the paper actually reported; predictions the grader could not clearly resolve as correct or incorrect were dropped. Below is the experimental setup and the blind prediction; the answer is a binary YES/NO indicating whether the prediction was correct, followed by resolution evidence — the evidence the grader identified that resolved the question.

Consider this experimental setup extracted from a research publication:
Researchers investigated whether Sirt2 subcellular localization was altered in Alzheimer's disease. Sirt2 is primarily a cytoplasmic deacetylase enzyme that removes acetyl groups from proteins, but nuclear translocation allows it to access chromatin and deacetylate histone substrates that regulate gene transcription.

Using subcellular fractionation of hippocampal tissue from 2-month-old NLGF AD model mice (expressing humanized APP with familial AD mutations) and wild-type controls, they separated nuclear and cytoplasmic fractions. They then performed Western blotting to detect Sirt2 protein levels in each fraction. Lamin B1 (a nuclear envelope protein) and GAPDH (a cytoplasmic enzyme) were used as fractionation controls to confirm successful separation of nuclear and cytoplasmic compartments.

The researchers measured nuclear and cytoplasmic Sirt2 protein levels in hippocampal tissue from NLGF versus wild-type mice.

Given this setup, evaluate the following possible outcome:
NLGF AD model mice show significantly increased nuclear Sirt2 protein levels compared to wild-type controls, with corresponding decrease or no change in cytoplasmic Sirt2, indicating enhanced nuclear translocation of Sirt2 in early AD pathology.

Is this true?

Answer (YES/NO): YES